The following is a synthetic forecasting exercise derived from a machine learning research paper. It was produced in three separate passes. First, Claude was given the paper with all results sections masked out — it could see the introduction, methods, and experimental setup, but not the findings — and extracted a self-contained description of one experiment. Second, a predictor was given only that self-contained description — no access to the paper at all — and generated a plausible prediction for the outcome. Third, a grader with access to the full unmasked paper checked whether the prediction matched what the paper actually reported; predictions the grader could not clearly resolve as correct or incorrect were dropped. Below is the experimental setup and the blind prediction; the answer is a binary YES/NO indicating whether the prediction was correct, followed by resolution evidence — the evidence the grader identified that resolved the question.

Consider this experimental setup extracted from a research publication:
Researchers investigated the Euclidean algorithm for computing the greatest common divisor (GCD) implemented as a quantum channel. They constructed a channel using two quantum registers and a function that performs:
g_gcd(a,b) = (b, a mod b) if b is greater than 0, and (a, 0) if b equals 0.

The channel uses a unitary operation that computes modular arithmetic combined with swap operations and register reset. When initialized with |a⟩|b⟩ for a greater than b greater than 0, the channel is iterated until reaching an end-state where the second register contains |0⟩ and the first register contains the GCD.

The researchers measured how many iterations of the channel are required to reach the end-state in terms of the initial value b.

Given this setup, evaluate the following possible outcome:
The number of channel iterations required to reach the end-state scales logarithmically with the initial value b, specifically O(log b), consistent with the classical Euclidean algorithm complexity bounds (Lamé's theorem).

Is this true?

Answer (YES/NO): YES